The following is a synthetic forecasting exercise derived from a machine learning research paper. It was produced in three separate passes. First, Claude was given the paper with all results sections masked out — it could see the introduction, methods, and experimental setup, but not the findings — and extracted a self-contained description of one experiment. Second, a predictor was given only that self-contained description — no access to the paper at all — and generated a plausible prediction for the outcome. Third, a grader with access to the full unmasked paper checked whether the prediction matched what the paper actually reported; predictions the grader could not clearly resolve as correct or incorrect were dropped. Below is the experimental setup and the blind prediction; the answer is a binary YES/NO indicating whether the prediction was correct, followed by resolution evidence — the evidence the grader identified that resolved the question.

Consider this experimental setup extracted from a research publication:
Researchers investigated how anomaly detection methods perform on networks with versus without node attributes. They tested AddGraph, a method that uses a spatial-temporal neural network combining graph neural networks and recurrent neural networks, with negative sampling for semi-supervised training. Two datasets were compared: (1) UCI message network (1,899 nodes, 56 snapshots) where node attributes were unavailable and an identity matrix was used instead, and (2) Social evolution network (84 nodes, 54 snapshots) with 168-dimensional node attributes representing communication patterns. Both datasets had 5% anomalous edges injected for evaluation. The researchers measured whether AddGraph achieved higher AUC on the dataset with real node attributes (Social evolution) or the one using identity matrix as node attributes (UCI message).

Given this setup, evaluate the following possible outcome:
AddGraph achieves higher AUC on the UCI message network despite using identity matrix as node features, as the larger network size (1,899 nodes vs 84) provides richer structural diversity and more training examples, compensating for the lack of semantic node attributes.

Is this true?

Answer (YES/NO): YES